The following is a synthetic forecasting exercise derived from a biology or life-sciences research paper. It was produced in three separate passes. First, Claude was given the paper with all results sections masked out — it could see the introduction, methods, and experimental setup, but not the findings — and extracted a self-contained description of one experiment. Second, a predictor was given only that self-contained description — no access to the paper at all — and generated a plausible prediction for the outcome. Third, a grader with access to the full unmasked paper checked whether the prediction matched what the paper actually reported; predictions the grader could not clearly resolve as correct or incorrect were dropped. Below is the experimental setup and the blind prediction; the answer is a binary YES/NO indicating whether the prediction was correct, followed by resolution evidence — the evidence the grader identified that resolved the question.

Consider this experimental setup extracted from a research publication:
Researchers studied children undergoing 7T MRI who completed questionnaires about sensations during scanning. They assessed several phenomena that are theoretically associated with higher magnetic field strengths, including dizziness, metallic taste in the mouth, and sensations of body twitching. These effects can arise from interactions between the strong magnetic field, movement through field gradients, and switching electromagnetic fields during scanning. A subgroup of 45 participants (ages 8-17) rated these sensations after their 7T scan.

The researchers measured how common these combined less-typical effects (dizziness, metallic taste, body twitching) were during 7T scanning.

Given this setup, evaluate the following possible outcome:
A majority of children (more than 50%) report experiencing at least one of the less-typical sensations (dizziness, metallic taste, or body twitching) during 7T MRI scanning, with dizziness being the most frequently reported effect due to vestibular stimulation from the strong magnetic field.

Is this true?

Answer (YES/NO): NO